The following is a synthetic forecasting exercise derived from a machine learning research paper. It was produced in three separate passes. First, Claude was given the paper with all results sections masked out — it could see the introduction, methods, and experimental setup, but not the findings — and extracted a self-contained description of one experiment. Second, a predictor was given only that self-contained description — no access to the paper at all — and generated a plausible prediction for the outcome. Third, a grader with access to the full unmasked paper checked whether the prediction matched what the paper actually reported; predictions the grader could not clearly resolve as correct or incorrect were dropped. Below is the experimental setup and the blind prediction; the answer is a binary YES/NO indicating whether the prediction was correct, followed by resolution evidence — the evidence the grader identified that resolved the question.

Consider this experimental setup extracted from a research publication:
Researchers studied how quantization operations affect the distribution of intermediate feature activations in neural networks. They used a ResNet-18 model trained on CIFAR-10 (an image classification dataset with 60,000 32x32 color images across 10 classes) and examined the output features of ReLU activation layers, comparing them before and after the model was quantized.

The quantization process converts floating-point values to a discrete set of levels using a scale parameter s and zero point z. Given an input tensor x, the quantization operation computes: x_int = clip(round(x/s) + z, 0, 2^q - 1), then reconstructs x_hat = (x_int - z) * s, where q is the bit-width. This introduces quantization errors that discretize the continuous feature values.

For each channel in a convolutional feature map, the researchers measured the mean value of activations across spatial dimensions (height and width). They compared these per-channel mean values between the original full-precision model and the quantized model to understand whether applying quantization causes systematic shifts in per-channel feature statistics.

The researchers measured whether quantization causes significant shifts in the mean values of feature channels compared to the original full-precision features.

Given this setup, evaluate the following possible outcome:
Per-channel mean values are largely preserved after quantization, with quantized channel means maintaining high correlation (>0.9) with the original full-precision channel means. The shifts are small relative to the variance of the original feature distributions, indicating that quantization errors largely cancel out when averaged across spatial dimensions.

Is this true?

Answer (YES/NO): NO